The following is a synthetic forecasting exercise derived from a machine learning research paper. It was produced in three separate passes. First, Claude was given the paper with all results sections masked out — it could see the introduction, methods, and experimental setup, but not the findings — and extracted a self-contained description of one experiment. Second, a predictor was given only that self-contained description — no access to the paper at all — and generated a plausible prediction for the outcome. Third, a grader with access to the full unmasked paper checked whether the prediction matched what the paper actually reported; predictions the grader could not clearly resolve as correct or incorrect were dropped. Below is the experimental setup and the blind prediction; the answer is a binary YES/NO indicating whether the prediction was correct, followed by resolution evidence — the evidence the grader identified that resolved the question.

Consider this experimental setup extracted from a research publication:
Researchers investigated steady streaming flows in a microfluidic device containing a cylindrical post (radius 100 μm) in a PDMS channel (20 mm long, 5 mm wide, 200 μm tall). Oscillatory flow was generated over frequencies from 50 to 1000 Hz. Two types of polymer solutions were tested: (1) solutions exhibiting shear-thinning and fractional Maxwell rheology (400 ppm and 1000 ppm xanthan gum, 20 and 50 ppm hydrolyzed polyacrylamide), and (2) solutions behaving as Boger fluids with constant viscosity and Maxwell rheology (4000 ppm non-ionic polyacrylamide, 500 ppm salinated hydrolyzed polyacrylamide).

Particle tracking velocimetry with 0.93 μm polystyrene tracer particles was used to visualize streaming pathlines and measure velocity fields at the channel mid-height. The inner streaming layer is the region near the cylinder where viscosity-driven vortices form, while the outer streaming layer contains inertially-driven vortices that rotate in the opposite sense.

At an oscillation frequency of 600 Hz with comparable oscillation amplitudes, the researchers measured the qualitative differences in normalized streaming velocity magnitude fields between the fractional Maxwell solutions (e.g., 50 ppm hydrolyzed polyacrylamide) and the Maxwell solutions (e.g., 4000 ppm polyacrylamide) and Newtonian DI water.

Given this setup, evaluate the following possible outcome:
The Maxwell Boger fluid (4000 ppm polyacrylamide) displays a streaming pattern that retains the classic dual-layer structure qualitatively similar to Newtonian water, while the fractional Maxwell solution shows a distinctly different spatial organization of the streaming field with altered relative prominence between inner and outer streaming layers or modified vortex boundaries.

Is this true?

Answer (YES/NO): YES